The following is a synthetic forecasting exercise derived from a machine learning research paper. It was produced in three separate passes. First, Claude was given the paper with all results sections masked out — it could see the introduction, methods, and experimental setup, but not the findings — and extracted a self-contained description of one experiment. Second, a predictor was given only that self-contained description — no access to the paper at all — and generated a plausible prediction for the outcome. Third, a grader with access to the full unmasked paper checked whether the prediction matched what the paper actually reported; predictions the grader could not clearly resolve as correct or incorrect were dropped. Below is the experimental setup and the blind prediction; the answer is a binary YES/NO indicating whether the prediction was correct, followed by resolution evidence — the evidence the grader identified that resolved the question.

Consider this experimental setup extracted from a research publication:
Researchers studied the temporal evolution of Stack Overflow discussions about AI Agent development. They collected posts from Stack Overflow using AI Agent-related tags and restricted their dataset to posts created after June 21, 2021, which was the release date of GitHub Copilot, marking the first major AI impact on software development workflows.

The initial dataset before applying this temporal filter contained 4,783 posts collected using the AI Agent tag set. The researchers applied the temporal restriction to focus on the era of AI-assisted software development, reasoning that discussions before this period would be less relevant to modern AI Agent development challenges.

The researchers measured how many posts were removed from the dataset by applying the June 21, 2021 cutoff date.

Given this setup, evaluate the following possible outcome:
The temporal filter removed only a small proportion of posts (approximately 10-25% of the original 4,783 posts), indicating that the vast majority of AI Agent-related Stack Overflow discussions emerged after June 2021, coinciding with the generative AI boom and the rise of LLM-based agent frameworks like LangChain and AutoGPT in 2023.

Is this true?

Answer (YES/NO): YES